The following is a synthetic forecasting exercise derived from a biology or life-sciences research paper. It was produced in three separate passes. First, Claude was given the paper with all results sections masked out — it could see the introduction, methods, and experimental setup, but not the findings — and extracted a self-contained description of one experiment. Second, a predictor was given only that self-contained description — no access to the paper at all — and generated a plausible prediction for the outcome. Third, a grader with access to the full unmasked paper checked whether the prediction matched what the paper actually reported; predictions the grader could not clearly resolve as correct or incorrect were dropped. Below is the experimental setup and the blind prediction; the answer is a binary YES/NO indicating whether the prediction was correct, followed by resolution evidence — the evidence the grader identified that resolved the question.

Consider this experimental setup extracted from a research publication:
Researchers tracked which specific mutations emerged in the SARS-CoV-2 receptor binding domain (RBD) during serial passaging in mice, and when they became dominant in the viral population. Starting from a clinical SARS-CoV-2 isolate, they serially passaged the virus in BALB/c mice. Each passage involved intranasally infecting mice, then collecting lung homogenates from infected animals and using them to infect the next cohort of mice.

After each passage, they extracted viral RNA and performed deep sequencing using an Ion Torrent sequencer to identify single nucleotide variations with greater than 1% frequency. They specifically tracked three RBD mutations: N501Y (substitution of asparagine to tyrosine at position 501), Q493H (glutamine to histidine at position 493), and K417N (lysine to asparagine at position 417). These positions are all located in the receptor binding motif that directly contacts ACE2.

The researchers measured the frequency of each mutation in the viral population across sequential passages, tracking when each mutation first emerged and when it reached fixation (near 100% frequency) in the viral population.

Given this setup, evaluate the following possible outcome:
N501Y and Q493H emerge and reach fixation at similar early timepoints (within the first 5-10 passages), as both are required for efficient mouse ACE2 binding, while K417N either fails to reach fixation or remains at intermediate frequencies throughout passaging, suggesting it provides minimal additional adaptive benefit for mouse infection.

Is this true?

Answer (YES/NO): NO